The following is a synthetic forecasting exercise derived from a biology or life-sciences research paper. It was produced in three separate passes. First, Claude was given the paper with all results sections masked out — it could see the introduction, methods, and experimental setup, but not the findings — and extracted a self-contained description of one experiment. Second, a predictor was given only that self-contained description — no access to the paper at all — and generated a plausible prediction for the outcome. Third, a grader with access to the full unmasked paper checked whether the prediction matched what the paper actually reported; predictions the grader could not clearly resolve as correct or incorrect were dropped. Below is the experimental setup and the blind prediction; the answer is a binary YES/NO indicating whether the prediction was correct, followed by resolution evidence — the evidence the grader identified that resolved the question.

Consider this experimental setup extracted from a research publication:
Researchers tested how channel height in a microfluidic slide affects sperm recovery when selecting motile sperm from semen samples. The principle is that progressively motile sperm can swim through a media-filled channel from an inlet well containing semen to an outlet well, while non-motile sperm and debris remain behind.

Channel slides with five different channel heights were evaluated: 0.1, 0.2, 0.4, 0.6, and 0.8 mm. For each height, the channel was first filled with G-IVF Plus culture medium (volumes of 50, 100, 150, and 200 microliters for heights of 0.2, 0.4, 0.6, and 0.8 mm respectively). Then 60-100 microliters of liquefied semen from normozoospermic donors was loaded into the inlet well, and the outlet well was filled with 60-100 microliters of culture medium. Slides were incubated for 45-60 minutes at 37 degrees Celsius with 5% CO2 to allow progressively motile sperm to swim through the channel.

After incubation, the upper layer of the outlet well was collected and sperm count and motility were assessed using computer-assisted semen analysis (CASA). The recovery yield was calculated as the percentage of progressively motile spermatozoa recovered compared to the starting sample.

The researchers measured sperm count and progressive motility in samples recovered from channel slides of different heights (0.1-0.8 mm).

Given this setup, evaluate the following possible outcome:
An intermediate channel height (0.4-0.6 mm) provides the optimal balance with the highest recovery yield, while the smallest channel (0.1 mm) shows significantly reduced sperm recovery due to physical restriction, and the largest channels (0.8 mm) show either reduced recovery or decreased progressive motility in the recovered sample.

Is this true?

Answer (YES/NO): NO